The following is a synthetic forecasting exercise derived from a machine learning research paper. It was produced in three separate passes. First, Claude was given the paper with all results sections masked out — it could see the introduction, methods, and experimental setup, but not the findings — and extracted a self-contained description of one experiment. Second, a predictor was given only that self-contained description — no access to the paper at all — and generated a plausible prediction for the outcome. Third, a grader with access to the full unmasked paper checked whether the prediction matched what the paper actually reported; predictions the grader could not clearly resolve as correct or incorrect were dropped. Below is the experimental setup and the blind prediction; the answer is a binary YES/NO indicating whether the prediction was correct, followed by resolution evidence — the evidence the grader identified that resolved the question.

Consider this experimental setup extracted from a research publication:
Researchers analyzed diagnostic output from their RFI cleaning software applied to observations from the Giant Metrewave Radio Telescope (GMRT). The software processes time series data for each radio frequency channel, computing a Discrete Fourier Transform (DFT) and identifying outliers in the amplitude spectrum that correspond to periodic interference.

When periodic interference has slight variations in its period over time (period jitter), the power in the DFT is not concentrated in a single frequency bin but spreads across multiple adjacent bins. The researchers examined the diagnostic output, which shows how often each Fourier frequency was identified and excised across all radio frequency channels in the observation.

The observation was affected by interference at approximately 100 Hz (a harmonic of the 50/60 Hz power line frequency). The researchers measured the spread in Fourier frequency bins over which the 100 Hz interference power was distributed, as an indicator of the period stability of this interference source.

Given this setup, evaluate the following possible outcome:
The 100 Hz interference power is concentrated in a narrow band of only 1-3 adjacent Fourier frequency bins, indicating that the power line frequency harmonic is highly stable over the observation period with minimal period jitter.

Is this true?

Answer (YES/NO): NO